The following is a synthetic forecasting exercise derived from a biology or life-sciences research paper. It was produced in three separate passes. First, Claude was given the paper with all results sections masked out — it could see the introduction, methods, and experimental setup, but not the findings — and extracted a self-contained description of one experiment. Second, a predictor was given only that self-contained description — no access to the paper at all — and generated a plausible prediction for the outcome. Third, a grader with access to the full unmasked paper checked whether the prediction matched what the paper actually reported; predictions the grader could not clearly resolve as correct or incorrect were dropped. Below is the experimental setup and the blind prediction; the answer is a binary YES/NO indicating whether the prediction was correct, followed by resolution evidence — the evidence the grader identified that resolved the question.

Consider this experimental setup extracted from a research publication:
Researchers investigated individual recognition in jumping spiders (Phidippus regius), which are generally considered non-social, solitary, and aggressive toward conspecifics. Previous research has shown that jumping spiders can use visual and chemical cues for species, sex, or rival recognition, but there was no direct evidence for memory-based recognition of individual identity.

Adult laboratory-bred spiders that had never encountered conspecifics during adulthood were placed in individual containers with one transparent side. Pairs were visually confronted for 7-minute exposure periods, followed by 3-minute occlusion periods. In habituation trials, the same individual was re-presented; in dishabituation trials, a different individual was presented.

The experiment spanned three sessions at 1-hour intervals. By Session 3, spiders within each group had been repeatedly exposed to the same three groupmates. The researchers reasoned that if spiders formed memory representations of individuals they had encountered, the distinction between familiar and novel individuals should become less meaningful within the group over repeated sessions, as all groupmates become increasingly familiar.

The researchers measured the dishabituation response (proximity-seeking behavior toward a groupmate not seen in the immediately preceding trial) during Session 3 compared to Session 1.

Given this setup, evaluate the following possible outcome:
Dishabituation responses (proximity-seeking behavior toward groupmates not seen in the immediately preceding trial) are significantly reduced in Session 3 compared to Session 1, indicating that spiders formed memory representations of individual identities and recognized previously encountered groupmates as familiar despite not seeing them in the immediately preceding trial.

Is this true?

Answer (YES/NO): YES